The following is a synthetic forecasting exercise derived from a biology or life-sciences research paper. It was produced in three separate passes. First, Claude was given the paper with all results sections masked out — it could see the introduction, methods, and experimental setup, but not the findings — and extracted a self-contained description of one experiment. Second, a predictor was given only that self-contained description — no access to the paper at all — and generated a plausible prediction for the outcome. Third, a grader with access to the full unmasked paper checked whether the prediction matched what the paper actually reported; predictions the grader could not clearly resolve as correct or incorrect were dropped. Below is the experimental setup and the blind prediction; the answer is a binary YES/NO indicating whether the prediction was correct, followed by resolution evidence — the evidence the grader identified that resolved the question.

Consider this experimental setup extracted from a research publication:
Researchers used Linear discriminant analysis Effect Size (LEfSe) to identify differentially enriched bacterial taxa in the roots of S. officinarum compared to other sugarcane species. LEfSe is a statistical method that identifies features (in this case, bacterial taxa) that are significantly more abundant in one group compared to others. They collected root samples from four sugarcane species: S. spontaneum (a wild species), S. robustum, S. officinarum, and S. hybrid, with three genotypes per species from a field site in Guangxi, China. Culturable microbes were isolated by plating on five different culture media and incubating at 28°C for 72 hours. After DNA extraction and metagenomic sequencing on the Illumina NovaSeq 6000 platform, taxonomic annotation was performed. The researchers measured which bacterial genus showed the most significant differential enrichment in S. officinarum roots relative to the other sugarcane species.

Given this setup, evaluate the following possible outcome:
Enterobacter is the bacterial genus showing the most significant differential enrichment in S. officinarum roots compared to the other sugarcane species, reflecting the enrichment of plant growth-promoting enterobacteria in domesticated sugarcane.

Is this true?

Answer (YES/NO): NO